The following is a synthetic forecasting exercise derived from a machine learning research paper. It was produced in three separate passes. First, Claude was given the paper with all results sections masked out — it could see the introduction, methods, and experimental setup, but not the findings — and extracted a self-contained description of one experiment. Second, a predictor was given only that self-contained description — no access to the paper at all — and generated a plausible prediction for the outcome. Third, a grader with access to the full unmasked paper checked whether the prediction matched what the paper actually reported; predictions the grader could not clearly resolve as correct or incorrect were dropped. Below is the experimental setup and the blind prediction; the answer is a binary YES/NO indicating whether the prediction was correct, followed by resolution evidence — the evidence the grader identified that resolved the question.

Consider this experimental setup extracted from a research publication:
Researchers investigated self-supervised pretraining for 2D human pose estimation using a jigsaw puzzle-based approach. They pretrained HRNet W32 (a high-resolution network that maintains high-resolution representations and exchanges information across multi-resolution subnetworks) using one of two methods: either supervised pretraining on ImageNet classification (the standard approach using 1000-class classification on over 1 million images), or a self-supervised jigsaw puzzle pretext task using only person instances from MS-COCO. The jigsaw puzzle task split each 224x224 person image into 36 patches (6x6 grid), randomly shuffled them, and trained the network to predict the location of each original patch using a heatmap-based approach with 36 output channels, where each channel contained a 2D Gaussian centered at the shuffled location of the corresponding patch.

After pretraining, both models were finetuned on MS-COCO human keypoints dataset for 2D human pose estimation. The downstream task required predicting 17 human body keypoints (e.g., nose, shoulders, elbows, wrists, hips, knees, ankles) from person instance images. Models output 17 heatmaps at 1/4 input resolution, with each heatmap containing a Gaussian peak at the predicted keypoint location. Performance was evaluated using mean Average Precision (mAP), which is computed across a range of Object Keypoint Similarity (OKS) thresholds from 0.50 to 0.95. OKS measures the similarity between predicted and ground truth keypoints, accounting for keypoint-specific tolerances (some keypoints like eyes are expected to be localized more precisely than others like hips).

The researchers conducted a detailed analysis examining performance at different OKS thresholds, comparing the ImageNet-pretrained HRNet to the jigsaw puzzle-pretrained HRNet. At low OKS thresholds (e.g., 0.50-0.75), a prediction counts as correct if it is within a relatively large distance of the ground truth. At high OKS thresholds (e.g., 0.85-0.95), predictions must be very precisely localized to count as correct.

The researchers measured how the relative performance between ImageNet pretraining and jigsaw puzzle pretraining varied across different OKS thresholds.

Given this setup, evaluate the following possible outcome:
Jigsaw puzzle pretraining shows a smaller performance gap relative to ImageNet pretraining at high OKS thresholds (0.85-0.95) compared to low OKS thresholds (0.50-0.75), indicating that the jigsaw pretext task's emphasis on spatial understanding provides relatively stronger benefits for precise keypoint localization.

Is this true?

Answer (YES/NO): NO